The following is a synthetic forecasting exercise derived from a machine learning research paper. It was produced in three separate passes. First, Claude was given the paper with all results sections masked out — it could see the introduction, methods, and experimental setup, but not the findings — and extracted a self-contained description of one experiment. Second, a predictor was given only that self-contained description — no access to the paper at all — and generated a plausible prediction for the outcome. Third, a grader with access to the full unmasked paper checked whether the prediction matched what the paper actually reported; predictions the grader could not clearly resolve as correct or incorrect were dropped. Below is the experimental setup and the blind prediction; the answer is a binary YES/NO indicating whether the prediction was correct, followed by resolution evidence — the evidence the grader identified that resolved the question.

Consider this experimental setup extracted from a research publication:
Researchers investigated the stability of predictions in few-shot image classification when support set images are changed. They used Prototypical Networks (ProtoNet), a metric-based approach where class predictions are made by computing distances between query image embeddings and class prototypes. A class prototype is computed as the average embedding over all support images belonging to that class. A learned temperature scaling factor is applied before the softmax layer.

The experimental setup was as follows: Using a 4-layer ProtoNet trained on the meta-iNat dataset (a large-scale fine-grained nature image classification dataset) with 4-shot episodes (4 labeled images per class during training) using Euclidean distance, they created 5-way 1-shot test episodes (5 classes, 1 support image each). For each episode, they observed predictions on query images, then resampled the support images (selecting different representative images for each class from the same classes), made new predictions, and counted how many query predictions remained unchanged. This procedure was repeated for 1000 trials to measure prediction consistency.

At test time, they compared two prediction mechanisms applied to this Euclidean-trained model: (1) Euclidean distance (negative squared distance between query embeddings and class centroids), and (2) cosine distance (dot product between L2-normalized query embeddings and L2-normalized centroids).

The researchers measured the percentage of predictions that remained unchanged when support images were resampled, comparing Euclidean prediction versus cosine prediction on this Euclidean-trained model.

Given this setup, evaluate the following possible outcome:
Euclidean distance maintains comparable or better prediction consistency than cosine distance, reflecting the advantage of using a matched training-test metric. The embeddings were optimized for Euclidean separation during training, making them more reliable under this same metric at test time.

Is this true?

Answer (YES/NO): NO